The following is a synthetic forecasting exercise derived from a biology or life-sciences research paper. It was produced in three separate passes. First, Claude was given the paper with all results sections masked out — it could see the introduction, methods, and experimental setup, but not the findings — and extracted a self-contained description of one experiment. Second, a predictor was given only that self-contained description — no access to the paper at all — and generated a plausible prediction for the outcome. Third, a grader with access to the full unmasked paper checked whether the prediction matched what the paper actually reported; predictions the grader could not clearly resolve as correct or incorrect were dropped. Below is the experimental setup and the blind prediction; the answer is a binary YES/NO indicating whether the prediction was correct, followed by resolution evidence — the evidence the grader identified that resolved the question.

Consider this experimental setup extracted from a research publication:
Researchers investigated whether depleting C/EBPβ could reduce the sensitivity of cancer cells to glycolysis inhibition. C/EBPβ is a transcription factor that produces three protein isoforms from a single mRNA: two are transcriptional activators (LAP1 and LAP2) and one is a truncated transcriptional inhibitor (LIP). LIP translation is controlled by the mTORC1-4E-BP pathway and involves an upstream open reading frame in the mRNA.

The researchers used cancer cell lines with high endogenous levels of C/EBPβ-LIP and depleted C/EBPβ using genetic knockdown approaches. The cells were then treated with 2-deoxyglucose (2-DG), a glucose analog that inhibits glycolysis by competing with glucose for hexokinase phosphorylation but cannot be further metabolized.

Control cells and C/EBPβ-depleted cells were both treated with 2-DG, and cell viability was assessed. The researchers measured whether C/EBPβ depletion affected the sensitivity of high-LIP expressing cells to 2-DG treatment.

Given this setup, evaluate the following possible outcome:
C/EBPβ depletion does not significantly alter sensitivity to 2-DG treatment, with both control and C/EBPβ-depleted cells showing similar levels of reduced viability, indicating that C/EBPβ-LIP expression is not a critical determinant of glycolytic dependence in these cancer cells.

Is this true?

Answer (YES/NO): NO